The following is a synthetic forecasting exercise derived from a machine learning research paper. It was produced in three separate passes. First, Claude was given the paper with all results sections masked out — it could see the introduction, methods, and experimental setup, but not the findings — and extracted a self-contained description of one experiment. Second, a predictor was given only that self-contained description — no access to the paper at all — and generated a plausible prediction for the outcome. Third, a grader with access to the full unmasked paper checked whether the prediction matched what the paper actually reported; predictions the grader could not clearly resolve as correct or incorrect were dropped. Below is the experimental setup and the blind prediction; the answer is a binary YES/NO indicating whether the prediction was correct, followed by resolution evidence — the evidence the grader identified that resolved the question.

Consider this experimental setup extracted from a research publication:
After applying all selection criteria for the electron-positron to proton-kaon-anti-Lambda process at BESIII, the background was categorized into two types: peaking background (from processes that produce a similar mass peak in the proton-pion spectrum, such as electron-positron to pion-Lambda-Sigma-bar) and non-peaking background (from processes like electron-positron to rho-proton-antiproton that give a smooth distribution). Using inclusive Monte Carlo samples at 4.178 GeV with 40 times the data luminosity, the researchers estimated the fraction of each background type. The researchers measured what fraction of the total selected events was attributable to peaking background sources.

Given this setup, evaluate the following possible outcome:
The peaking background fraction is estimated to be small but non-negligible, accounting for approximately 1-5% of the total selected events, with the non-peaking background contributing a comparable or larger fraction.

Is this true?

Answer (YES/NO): NO